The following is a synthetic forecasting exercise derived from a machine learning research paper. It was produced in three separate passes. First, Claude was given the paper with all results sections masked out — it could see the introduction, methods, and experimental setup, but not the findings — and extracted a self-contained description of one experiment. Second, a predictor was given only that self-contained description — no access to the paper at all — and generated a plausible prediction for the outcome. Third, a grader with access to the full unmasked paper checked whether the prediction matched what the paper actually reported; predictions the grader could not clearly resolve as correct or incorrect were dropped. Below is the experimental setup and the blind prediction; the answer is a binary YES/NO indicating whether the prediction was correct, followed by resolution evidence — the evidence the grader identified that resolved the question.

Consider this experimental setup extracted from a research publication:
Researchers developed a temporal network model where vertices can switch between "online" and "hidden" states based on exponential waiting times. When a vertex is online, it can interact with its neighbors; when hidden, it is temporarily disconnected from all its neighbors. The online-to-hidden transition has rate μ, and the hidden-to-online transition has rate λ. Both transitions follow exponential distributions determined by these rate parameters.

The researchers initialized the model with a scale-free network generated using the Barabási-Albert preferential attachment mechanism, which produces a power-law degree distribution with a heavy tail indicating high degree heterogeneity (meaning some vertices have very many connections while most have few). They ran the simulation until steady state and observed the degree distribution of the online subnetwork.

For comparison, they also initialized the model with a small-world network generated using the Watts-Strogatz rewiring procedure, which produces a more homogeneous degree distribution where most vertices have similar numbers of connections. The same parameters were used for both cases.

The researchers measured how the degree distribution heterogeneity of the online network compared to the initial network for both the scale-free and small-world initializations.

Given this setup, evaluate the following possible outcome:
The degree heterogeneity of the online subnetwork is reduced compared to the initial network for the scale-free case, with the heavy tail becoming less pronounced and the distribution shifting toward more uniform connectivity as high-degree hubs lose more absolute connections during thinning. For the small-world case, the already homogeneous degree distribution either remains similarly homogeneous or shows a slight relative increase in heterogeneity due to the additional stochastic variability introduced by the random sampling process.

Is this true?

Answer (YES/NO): YES